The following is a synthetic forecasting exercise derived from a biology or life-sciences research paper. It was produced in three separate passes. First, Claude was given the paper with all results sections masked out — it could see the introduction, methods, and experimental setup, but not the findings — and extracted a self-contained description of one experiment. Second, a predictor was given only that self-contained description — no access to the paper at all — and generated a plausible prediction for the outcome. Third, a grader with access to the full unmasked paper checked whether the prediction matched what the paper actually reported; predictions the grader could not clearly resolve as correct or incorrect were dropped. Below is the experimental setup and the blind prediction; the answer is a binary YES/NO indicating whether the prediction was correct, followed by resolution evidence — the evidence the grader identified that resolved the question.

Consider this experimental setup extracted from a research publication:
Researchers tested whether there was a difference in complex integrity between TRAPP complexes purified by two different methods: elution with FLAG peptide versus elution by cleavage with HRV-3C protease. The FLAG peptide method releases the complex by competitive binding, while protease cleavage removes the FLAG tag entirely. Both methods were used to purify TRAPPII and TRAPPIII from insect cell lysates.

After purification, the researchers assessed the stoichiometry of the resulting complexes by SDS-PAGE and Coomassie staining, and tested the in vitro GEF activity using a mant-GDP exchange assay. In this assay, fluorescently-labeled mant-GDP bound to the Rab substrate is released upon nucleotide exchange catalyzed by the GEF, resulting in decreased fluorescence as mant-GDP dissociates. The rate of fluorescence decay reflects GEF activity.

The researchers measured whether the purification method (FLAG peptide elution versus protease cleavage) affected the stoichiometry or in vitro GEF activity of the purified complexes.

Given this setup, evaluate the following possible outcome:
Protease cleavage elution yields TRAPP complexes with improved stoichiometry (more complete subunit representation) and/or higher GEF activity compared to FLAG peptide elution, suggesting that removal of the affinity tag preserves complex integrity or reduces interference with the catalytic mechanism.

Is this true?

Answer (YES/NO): NO